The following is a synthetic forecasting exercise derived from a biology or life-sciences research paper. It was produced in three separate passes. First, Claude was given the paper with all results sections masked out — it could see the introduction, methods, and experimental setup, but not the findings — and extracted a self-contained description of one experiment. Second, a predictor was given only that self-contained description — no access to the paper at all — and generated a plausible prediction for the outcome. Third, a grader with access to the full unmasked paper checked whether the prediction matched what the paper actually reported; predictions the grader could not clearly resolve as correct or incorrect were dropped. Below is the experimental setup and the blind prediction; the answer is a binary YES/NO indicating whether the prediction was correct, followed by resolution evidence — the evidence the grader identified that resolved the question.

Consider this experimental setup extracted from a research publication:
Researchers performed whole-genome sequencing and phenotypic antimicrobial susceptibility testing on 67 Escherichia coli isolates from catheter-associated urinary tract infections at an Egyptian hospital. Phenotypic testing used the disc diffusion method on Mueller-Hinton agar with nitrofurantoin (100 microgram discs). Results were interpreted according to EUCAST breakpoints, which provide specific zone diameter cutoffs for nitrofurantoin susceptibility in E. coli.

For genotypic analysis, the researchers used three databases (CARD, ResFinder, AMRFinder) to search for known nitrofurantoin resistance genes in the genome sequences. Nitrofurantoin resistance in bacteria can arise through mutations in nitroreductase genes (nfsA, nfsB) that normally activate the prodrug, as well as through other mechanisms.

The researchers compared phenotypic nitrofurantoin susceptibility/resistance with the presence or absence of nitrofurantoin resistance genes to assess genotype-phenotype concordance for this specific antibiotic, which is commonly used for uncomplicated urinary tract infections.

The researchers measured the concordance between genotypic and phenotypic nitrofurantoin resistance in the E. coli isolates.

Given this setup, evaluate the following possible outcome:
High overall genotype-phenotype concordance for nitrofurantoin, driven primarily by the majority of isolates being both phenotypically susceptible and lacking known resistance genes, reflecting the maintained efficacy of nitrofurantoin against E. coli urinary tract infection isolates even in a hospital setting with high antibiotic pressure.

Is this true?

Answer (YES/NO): YES